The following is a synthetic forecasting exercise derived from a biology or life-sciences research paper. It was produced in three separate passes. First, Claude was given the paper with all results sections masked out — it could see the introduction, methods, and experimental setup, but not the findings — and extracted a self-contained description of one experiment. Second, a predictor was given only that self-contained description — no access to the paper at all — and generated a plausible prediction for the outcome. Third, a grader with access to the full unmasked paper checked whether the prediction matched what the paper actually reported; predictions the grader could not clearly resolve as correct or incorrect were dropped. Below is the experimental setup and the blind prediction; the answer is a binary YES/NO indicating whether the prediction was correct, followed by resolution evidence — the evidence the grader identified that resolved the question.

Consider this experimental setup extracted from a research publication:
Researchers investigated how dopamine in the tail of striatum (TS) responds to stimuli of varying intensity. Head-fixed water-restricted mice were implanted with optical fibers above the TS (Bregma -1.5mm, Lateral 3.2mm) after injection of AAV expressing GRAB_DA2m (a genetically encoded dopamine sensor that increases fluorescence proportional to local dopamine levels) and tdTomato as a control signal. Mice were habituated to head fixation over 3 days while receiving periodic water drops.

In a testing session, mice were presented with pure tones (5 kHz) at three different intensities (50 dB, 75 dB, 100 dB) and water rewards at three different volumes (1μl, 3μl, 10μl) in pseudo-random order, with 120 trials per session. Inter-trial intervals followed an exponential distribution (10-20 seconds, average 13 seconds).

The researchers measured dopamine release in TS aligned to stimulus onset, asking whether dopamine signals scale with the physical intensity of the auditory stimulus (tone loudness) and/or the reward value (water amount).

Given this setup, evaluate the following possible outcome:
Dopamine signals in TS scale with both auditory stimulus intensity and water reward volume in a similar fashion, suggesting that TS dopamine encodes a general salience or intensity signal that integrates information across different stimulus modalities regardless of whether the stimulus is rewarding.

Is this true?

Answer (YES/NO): NO